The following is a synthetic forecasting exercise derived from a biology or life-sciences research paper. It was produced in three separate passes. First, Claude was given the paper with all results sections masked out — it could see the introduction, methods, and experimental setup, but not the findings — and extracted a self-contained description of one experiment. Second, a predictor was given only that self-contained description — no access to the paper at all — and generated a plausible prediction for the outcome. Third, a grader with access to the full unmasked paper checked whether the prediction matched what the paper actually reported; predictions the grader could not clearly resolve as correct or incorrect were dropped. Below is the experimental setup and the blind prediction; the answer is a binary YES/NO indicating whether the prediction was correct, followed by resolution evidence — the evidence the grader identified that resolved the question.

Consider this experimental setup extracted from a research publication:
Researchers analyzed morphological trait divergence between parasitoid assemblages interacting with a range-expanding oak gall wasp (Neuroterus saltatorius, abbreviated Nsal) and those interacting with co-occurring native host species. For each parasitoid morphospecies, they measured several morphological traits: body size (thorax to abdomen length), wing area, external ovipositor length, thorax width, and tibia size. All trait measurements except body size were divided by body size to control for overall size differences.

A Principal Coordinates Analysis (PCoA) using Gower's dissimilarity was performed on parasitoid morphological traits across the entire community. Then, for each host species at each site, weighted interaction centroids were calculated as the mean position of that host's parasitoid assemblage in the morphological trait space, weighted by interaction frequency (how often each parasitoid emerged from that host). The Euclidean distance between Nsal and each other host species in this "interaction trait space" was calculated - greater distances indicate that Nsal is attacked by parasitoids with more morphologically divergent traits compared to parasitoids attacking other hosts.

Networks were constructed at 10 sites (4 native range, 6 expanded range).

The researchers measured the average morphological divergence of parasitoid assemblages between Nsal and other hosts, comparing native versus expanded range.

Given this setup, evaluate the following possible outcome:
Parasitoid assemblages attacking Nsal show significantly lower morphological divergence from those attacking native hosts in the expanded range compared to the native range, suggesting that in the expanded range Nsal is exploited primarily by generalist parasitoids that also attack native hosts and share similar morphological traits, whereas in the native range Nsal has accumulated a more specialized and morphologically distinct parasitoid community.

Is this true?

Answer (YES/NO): YES